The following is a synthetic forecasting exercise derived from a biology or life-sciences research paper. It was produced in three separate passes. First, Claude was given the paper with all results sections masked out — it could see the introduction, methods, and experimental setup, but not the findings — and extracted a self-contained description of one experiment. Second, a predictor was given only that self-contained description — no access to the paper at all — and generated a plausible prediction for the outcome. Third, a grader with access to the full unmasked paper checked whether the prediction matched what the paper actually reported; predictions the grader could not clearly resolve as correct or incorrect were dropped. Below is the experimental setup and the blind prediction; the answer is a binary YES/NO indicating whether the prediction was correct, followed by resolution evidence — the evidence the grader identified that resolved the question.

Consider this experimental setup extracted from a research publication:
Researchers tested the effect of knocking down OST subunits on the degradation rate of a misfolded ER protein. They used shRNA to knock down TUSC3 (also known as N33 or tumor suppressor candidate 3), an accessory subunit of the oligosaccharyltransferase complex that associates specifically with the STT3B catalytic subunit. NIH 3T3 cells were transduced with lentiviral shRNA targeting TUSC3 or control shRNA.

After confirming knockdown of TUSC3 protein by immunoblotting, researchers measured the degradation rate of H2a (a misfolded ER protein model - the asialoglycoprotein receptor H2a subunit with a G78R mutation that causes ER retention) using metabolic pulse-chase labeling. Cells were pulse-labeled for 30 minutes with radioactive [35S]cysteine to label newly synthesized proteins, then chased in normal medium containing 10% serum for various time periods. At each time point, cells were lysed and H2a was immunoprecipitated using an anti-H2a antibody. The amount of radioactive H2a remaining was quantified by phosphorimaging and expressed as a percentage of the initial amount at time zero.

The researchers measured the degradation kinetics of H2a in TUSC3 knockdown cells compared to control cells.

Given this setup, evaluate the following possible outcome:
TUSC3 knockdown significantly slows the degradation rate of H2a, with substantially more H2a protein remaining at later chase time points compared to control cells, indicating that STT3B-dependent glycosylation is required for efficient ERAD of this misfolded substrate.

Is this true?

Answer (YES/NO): NO